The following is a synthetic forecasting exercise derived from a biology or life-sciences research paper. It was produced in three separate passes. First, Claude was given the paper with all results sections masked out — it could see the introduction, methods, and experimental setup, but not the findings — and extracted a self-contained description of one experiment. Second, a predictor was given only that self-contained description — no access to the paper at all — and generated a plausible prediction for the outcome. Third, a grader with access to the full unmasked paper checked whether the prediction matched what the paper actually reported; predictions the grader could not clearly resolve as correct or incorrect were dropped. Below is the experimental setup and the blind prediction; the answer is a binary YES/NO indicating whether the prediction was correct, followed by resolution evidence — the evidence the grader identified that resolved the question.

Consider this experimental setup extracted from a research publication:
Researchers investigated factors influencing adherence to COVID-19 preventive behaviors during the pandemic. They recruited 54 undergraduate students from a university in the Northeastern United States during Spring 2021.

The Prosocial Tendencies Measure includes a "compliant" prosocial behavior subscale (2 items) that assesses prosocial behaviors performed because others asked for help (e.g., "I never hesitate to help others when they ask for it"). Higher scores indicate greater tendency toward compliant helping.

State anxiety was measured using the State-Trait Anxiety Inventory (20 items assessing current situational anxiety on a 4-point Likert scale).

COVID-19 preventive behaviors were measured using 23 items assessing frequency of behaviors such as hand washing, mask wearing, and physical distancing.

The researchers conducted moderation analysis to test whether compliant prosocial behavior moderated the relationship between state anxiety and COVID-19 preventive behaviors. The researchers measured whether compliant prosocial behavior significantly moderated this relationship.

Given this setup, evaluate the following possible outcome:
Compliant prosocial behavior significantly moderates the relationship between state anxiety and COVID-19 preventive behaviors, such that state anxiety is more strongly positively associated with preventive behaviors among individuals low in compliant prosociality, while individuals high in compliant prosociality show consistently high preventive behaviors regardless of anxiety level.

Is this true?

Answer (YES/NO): NO